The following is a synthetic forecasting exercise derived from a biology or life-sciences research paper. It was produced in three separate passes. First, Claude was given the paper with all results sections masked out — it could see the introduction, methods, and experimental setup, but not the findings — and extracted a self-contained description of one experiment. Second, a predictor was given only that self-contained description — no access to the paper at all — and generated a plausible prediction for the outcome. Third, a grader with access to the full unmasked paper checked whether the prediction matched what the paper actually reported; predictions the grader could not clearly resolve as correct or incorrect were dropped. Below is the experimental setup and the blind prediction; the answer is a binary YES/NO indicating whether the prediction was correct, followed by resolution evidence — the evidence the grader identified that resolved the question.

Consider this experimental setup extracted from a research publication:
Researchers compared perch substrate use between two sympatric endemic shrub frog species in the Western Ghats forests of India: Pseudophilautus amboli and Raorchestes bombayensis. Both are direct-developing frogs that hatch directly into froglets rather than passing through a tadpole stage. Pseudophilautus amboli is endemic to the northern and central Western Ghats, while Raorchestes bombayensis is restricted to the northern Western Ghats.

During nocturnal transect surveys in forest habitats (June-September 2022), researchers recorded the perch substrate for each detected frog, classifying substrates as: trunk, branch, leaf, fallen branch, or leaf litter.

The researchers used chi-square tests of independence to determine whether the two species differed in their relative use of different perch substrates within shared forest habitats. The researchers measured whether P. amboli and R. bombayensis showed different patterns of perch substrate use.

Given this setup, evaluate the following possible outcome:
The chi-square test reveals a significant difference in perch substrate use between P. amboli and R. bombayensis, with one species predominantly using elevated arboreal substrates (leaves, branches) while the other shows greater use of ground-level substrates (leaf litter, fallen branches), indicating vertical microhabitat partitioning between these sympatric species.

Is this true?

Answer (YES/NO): NO